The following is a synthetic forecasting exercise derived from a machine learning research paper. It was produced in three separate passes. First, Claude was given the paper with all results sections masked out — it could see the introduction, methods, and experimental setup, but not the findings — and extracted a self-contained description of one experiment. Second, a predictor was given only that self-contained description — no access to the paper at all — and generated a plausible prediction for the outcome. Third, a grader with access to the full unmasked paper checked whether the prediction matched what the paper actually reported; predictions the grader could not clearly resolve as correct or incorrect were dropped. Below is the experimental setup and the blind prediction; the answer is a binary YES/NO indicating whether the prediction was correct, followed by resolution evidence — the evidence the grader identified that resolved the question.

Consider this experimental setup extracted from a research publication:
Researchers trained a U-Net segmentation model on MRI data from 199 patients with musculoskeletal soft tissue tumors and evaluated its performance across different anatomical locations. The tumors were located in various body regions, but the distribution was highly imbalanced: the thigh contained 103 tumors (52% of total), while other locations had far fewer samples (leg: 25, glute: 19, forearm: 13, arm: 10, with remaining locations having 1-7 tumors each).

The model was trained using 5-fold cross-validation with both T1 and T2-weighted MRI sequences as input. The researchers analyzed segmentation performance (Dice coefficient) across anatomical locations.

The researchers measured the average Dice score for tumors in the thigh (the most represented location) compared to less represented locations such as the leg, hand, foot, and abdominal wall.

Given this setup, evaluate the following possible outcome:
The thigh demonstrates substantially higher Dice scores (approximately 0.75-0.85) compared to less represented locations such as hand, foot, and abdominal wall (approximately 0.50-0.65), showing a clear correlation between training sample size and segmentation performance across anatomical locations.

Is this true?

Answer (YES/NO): NO